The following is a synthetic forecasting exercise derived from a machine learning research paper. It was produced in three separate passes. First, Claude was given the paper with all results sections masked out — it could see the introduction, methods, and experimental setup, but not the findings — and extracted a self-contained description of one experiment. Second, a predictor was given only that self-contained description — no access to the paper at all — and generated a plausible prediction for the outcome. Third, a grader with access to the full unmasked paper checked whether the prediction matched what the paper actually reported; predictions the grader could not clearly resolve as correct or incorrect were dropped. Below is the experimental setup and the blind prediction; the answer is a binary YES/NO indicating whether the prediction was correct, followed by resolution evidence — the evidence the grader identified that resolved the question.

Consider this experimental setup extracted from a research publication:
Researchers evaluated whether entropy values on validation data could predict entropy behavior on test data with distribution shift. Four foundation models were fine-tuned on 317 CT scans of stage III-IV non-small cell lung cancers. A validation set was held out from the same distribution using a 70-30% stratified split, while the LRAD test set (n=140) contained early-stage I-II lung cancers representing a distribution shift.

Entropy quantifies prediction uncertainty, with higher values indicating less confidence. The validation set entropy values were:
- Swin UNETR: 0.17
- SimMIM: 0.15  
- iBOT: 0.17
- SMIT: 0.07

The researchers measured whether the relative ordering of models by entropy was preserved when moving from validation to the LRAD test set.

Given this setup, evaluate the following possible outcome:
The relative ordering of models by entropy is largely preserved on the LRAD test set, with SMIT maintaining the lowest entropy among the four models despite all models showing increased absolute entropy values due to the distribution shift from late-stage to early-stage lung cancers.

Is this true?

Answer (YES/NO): NO